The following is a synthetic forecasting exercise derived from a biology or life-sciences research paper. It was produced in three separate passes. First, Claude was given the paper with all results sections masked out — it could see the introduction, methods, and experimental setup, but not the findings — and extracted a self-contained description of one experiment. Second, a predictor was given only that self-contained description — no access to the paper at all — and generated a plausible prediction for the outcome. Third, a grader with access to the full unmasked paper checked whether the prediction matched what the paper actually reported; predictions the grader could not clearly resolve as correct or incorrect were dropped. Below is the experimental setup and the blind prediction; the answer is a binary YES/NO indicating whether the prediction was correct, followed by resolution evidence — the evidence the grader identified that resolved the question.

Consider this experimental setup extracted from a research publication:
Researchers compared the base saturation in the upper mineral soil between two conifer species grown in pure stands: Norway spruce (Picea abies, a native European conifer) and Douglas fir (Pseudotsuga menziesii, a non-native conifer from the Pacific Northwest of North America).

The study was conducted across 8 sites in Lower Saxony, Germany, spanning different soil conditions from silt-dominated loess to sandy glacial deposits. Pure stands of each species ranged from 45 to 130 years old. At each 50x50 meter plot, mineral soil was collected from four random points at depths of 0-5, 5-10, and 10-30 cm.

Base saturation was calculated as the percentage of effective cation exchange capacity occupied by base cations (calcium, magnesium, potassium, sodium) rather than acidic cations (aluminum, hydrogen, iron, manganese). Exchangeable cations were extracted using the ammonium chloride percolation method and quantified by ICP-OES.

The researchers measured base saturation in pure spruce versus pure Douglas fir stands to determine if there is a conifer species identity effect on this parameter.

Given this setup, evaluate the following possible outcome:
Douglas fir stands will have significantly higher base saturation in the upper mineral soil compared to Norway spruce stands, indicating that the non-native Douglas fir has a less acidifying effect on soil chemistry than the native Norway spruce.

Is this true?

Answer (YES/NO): NO